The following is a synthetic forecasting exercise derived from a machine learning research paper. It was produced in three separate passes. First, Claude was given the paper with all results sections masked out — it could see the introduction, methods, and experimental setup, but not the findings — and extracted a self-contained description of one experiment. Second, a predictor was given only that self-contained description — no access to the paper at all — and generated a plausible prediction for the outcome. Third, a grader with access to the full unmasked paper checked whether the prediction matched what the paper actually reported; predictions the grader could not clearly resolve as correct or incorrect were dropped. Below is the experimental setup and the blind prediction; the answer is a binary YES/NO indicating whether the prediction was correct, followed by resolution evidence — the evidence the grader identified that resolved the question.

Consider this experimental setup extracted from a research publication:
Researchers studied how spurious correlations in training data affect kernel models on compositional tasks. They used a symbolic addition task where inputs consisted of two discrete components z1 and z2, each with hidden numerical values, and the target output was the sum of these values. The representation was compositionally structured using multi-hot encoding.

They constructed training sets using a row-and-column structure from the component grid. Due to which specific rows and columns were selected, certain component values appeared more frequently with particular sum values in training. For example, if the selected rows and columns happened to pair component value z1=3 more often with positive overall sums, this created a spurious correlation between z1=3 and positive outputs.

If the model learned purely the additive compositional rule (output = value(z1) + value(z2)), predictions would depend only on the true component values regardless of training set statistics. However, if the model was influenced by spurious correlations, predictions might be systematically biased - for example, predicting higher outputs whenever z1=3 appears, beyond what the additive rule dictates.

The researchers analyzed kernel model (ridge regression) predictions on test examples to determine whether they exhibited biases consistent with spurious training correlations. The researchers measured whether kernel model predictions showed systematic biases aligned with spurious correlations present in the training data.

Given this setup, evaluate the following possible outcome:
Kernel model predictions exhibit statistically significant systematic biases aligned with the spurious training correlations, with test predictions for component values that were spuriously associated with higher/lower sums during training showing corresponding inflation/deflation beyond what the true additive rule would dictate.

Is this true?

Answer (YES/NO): NO